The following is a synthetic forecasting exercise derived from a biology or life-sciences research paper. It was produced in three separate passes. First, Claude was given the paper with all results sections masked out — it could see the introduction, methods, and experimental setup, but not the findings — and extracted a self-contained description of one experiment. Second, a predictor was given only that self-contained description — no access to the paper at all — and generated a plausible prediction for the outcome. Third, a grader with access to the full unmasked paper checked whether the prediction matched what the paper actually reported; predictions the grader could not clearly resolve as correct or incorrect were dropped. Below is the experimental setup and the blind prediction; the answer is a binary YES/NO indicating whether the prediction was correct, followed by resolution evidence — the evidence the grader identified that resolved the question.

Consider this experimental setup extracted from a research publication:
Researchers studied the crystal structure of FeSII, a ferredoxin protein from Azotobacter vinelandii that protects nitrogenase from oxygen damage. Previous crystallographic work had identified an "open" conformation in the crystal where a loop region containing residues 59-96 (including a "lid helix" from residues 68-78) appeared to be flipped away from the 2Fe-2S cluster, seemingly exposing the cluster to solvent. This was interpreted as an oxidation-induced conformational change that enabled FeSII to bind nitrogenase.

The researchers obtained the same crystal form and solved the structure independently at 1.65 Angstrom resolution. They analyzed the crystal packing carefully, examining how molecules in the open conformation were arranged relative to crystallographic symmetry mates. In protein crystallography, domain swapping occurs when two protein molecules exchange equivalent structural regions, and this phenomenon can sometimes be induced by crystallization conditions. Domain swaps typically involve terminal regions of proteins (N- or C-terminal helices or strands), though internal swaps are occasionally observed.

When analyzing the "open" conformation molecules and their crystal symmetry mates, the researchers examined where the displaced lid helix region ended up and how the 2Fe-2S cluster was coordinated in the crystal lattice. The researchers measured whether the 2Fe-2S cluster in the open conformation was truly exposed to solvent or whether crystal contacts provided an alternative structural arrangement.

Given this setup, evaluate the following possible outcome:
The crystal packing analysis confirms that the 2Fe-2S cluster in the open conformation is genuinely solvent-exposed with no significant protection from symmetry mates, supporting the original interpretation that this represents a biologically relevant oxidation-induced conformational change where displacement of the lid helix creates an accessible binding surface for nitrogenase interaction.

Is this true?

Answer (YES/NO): NO